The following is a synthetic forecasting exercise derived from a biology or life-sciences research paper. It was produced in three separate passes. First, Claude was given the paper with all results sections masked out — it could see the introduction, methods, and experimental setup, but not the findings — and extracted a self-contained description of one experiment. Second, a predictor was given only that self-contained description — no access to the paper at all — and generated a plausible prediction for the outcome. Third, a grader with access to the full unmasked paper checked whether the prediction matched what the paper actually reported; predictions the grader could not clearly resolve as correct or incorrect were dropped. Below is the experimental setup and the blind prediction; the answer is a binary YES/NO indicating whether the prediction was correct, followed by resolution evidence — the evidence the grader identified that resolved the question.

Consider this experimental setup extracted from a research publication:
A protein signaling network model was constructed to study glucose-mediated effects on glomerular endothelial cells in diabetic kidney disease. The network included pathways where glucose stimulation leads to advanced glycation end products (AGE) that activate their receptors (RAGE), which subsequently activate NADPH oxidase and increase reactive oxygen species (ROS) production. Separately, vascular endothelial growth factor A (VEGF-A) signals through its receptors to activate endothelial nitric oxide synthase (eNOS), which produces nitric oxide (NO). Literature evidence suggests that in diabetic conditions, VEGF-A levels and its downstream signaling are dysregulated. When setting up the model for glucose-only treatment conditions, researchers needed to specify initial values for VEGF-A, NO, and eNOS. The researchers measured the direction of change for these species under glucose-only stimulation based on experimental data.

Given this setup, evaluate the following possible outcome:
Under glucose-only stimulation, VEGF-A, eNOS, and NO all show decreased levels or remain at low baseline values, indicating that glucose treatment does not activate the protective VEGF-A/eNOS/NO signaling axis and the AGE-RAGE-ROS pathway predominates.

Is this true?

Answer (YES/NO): YES